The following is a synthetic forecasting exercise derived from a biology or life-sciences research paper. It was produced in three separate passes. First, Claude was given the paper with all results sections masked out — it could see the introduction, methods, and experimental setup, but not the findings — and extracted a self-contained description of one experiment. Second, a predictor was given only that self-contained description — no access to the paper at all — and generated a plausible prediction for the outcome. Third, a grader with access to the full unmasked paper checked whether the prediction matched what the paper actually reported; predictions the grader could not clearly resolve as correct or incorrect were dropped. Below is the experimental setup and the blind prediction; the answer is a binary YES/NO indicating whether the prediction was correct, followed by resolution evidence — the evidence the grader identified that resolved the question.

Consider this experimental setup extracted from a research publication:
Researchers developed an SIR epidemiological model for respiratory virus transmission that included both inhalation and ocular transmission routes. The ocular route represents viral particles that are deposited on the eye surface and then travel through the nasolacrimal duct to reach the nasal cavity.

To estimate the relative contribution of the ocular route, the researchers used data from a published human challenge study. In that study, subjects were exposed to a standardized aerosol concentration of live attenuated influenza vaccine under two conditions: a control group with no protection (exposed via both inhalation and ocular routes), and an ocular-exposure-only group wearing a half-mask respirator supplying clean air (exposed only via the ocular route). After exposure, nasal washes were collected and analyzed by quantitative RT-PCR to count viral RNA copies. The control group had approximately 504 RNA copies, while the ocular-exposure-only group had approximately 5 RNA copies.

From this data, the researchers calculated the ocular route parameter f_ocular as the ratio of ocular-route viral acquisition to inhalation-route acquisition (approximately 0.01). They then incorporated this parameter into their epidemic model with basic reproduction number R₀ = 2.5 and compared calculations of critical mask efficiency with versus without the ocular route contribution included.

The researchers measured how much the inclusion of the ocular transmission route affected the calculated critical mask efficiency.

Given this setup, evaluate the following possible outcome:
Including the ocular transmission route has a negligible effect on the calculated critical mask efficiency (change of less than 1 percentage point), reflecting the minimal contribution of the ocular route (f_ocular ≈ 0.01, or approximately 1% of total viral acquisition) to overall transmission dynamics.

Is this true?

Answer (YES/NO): YES